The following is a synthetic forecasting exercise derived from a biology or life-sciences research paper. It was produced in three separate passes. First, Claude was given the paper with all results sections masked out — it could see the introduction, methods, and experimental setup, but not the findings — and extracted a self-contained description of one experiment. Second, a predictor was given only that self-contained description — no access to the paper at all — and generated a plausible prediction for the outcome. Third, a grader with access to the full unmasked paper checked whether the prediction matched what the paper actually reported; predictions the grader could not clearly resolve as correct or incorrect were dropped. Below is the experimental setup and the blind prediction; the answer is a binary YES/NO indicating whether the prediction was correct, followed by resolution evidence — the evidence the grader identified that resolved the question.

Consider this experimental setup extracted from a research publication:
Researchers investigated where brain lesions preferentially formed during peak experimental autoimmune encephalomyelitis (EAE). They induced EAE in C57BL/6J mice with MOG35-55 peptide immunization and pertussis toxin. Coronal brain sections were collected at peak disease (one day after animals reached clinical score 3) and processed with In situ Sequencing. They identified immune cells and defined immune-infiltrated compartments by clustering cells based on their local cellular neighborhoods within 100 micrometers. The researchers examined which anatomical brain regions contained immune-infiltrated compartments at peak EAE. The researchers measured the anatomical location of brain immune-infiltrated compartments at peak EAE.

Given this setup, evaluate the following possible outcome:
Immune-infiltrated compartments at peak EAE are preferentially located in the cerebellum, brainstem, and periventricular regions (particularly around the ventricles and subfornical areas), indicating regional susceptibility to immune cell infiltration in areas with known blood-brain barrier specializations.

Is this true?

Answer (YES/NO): NO